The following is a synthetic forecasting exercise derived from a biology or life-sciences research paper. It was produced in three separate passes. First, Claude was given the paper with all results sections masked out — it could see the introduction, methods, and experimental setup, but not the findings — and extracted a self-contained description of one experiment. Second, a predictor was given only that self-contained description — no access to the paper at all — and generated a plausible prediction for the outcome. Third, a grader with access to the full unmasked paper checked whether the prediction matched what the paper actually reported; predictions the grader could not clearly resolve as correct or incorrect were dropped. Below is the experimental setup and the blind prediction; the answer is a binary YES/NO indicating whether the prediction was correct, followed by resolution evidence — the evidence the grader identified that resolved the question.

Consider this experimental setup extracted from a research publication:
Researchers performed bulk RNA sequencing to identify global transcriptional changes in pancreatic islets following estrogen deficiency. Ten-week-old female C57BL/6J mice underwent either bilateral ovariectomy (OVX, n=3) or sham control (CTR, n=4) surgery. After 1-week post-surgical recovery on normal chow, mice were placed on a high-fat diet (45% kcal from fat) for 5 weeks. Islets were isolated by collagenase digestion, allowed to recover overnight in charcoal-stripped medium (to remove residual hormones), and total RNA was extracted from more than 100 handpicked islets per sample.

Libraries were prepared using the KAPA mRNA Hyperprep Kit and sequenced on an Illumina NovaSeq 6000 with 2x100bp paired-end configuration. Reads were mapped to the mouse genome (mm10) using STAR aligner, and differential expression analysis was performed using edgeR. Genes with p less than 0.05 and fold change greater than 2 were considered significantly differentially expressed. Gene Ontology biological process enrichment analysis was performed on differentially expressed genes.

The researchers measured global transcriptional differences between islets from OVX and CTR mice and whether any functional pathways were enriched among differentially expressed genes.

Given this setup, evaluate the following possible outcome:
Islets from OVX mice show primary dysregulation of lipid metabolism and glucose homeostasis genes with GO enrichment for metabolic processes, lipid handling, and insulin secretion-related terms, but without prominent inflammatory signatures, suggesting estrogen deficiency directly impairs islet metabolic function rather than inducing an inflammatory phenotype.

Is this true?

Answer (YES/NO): NO